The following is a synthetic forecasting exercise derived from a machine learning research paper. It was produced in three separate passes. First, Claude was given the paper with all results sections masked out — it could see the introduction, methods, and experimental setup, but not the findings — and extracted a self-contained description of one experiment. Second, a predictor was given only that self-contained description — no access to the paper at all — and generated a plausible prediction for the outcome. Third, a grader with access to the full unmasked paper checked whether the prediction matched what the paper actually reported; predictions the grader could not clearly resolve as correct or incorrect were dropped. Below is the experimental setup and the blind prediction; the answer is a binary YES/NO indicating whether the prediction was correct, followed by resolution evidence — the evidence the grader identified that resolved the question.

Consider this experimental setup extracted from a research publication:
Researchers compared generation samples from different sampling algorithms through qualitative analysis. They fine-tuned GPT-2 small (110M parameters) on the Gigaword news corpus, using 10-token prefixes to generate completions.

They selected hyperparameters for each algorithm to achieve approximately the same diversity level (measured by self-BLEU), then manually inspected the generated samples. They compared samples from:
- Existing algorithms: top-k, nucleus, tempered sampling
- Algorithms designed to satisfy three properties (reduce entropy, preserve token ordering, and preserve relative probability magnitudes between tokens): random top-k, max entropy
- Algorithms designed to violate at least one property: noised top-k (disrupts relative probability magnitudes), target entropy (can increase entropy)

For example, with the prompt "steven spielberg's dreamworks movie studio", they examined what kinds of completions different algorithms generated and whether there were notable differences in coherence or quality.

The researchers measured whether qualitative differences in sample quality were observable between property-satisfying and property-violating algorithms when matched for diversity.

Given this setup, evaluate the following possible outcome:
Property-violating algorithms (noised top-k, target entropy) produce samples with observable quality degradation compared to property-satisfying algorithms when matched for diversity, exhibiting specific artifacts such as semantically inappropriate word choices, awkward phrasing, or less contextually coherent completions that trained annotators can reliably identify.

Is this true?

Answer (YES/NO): YES